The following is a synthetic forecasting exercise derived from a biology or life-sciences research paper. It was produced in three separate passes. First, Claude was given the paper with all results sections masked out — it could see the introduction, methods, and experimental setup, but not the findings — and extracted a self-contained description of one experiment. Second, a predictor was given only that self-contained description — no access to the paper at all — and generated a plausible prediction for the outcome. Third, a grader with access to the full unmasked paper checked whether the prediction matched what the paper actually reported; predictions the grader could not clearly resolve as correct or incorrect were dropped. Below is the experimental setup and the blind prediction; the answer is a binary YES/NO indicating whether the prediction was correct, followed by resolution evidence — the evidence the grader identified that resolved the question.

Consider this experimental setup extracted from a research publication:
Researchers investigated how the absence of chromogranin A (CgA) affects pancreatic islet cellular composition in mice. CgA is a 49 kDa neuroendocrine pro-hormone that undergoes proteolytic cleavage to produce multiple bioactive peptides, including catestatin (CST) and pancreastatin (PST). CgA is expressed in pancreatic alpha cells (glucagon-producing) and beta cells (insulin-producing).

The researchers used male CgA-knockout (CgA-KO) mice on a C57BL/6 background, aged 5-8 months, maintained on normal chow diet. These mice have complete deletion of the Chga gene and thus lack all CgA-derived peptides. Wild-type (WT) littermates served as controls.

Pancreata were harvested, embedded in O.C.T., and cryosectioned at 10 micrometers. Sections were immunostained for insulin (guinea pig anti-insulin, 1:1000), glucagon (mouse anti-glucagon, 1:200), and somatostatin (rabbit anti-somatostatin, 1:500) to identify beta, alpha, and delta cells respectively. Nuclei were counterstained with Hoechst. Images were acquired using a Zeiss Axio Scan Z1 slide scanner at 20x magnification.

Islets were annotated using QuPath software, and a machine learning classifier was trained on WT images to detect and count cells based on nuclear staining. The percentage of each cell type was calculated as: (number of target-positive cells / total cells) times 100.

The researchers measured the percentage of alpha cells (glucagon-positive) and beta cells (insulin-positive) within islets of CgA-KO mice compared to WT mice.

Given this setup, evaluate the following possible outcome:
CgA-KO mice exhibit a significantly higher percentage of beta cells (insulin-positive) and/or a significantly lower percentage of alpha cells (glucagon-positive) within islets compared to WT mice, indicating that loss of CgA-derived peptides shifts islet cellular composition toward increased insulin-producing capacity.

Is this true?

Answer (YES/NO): NO